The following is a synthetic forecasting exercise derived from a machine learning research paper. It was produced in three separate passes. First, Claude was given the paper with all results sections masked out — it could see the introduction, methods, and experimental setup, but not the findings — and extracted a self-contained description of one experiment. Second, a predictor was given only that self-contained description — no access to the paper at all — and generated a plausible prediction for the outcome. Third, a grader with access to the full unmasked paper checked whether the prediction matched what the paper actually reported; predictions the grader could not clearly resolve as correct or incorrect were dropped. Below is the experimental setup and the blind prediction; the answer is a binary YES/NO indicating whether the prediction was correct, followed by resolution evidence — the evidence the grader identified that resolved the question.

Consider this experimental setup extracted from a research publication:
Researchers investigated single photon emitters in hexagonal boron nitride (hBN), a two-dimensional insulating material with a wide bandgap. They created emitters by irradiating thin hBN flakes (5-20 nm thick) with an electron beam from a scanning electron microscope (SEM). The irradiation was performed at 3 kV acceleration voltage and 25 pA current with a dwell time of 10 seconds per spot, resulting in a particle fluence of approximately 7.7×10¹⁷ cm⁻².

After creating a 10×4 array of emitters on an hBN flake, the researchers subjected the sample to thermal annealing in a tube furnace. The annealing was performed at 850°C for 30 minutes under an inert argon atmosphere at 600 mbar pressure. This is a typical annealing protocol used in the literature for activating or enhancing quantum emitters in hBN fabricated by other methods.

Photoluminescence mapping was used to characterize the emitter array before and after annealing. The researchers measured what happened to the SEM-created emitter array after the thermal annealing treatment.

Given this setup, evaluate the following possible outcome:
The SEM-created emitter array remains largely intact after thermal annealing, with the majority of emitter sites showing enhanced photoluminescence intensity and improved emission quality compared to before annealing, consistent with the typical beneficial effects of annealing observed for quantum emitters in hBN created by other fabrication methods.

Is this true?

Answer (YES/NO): NO